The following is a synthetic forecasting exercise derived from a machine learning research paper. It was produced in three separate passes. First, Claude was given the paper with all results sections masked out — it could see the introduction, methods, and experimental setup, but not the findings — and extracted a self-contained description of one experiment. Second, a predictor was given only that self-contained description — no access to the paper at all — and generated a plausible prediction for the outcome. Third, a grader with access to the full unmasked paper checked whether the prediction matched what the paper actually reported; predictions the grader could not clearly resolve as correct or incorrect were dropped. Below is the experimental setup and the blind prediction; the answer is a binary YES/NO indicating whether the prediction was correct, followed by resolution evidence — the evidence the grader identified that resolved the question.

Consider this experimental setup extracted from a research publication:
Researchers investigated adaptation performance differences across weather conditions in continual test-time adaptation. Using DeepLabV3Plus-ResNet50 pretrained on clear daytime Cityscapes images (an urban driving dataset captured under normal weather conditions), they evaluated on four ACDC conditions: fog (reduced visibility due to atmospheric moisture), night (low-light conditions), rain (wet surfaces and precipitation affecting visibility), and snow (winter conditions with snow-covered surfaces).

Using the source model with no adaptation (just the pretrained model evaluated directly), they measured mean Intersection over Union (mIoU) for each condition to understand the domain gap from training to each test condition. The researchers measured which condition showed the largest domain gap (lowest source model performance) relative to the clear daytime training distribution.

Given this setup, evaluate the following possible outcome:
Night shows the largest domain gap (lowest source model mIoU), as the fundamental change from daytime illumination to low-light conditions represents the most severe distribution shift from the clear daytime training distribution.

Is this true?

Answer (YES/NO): YES